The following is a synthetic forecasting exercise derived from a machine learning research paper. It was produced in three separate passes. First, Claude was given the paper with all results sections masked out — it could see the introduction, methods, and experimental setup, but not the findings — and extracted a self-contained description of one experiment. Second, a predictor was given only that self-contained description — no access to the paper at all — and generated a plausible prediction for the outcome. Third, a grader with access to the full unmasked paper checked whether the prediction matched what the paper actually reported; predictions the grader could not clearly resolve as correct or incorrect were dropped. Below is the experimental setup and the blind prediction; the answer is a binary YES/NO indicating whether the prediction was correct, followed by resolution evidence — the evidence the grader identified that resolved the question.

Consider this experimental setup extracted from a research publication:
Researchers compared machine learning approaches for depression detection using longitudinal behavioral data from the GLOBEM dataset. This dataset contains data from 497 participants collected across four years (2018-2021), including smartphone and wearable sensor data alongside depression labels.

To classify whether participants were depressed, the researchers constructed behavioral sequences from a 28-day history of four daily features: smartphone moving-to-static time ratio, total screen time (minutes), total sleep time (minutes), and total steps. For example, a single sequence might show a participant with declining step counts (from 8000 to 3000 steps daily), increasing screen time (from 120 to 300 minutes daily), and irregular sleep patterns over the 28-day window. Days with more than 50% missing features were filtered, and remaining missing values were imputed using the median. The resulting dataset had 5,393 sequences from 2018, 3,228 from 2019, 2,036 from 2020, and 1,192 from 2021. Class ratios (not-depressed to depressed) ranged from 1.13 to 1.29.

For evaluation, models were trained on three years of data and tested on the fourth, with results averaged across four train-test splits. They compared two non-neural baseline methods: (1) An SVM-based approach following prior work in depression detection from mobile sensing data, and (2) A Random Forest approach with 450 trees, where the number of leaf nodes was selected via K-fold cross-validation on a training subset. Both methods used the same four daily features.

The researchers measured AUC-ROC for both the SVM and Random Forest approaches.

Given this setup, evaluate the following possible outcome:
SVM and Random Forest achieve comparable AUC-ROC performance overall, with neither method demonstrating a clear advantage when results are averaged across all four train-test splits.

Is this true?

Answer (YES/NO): NO